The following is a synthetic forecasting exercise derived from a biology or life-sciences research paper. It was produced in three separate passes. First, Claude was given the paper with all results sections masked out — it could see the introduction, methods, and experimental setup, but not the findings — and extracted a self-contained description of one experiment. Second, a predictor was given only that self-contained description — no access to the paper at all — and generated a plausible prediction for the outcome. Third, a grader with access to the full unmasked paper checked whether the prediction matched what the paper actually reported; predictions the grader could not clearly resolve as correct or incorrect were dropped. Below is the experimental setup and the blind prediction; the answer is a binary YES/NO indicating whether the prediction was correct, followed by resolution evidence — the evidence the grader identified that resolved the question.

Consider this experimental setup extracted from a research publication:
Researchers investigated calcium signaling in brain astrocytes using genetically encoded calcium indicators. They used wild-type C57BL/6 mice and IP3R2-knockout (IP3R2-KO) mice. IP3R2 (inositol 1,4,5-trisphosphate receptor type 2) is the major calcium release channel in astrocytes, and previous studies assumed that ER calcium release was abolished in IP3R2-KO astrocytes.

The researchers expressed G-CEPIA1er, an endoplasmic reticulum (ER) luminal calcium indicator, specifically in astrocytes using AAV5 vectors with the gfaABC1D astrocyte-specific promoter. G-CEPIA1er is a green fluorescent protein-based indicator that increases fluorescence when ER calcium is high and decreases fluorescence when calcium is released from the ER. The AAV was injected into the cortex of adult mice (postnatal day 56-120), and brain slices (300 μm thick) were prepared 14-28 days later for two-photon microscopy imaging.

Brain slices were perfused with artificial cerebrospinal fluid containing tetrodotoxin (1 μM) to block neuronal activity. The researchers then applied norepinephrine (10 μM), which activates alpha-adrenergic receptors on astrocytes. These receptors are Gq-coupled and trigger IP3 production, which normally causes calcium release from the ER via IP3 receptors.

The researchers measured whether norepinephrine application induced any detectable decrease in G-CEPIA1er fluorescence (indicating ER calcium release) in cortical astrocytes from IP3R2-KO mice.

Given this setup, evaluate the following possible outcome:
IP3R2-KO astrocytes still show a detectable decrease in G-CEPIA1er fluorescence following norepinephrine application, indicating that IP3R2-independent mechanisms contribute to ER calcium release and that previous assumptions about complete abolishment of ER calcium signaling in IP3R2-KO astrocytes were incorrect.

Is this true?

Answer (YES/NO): YES